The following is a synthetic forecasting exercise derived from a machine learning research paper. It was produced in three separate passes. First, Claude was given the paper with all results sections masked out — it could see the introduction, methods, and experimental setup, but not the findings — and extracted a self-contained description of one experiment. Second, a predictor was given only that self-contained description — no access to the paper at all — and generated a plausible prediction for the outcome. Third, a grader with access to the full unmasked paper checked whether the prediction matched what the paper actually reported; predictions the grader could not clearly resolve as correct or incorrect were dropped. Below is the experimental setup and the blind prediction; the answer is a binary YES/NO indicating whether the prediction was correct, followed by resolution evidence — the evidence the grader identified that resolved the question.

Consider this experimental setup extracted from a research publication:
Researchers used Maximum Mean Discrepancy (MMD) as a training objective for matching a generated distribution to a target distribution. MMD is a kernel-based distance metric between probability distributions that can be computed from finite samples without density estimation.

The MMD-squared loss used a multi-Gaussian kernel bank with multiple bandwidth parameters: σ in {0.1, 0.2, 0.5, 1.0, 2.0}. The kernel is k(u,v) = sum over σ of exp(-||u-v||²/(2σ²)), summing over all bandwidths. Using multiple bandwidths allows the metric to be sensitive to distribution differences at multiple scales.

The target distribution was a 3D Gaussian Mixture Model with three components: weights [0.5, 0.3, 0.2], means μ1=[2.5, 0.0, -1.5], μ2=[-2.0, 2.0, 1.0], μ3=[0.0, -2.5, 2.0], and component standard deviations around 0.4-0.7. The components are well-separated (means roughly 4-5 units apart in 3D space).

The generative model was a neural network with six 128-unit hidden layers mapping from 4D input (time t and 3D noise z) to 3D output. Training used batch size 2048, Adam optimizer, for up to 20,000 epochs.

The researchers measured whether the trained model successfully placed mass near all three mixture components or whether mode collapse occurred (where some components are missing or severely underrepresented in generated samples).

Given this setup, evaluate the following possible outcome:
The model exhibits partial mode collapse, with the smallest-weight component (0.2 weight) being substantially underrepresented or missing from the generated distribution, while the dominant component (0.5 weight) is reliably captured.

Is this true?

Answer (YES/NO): NO